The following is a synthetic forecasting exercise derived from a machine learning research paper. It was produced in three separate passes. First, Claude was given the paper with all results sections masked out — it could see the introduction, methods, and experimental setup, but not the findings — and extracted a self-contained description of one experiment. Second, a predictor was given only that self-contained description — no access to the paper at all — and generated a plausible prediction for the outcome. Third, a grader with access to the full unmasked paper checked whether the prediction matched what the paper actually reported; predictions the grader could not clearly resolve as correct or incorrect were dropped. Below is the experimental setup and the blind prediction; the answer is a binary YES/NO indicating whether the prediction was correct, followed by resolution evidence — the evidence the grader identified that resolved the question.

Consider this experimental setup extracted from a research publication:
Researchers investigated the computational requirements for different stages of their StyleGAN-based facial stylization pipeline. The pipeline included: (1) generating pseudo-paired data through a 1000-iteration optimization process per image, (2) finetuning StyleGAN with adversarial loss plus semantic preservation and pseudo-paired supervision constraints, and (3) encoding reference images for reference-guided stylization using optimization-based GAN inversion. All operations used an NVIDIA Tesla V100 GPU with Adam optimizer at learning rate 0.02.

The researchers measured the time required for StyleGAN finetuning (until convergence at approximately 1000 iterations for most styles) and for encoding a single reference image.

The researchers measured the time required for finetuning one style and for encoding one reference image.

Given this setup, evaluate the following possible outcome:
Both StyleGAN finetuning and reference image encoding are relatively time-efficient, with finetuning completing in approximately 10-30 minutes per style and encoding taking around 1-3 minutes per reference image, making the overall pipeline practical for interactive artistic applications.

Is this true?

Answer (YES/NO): YES